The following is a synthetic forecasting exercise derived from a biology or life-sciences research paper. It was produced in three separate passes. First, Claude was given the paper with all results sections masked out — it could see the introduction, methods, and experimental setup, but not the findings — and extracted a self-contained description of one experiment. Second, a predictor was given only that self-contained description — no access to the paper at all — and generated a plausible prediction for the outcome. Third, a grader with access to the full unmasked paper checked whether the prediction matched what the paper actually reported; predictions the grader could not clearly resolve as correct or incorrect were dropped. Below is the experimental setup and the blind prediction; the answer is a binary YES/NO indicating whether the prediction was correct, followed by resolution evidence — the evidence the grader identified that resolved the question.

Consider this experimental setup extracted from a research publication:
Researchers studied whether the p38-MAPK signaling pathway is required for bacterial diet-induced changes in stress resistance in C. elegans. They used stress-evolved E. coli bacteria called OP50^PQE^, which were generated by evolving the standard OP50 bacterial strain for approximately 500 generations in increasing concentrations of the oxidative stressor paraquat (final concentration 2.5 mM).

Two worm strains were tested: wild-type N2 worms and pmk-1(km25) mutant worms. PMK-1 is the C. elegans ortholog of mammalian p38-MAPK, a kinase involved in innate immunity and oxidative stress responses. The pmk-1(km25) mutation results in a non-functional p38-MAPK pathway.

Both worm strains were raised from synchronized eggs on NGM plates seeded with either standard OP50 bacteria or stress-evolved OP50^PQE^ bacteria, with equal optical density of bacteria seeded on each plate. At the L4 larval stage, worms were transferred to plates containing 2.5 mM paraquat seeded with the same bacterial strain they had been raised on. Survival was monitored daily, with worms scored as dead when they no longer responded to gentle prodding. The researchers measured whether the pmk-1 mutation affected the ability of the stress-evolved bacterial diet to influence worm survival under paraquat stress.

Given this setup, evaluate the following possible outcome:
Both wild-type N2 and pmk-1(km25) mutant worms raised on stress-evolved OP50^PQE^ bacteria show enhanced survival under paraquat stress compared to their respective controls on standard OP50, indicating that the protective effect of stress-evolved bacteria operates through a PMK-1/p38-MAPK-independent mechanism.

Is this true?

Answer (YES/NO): NO